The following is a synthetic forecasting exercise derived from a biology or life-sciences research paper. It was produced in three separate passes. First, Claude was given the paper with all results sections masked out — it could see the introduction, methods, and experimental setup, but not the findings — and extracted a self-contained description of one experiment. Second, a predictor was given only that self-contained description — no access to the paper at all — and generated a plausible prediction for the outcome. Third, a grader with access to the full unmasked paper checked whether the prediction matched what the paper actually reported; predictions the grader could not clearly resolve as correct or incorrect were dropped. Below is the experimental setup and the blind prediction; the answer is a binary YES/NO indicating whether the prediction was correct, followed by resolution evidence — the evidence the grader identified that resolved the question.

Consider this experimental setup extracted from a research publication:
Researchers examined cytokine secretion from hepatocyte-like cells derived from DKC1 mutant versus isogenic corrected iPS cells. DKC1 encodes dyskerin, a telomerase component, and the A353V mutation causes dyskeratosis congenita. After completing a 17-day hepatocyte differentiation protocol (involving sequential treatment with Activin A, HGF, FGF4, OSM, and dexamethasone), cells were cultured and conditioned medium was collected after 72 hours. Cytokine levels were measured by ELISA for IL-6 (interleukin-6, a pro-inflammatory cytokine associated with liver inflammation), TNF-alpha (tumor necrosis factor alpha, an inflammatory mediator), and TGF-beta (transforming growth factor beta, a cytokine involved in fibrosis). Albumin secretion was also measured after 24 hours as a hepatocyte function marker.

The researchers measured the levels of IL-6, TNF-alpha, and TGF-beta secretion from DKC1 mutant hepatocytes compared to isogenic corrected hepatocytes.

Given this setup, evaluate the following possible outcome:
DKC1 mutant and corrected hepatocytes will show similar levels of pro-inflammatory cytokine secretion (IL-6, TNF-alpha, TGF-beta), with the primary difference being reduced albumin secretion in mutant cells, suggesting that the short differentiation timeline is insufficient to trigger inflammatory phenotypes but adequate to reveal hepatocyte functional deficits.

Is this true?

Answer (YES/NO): NO